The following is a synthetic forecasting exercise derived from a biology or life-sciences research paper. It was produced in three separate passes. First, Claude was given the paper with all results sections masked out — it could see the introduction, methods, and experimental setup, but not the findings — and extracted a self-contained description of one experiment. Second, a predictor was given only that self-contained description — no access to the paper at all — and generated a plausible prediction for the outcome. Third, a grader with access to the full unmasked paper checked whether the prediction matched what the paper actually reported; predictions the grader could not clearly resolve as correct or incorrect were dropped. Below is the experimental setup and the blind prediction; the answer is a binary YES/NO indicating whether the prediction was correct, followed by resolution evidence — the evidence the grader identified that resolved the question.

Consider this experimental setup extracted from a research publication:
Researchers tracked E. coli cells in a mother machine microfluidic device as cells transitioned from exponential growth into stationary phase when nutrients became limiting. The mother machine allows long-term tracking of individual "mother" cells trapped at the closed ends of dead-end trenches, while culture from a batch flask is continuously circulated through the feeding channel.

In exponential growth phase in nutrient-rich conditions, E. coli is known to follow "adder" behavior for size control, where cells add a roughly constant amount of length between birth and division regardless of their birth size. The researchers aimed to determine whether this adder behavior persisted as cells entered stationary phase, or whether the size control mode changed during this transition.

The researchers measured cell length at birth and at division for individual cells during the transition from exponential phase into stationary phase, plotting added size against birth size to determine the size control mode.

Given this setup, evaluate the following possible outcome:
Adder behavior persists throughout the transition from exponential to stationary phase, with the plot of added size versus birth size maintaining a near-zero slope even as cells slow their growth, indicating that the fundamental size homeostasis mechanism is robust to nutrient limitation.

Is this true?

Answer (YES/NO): NO